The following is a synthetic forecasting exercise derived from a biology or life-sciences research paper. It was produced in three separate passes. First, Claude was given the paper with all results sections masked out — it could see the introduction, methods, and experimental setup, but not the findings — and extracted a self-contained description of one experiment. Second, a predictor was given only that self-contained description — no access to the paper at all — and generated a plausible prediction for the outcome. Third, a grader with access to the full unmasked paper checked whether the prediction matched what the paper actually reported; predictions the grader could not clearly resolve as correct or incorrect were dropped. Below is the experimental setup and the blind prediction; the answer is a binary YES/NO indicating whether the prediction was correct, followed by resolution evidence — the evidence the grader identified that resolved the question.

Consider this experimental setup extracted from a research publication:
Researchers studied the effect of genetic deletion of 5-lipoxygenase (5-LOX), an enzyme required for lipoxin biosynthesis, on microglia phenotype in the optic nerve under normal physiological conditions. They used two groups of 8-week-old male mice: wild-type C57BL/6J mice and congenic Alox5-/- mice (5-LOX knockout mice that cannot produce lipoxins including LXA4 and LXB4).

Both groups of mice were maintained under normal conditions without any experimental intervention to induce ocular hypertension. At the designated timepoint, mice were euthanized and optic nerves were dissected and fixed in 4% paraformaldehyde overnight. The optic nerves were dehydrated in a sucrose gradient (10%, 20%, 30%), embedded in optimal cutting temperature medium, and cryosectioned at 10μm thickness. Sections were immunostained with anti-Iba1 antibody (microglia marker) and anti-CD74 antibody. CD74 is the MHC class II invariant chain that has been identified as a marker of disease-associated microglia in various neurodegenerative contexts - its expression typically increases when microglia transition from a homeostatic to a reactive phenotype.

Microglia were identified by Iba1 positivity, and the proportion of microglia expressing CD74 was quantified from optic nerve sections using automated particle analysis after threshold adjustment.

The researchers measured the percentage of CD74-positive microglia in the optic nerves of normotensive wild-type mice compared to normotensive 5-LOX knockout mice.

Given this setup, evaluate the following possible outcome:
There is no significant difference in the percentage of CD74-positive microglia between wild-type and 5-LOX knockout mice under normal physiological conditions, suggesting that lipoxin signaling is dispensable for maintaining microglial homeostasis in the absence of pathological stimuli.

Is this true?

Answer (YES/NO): NO